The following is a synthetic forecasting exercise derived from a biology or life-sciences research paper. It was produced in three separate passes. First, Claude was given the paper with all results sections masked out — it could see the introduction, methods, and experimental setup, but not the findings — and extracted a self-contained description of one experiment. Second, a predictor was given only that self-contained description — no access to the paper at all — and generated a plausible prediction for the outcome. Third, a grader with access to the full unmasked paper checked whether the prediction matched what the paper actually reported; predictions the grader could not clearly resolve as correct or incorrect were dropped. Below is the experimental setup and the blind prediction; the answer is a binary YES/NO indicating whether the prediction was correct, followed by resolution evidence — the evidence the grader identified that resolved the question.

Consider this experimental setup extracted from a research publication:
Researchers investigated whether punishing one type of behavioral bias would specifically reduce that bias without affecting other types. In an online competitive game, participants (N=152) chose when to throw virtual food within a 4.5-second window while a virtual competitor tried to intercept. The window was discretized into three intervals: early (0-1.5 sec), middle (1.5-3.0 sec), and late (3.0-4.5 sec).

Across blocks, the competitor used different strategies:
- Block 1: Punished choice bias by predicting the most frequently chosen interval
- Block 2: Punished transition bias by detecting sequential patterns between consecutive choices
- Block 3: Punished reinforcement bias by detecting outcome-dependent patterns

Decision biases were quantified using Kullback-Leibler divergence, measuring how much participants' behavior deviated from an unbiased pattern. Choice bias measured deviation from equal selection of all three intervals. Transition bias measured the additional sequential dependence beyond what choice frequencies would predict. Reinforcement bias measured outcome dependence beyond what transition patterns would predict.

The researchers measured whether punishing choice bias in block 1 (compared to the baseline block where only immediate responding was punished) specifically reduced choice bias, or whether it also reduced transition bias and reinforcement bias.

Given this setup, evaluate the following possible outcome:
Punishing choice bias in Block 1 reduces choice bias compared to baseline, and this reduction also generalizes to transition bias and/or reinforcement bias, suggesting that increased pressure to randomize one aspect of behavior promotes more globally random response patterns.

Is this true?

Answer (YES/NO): NO